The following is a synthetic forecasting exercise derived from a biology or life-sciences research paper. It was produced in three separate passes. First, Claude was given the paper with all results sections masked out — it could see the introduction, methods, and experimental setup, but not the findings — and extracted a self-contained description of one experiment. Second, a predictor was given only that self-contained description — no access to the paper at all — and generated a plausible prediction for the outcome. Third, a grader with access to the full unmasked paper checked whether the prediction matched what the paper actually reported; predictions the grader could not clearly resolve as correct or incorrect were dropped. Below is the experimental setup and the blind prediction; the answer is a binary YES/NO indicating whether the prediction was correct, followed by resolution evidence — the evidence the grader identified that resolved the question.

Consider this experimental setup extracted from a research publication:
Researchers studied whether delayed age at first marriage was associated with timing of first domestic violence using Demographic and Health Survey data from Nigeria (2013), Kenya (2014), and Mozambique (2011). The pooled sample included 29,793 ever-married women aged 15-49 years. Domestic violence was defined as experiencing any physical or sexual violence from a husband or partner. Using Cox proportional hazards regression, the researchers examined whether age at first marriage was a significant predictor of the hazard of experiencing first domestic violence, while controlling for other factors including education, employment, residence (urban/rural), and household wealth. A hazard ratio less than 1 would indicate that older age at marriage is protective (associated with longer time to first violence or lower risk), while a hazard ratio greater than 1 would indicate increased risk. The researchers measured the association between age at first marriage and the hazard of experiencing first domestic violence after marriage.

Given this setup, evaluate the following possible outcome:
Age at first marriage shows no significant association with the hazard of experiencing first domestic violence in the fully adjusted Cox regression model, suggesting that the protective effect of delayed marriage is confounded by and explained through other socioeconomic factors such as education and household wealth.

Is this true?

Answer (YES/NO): NO